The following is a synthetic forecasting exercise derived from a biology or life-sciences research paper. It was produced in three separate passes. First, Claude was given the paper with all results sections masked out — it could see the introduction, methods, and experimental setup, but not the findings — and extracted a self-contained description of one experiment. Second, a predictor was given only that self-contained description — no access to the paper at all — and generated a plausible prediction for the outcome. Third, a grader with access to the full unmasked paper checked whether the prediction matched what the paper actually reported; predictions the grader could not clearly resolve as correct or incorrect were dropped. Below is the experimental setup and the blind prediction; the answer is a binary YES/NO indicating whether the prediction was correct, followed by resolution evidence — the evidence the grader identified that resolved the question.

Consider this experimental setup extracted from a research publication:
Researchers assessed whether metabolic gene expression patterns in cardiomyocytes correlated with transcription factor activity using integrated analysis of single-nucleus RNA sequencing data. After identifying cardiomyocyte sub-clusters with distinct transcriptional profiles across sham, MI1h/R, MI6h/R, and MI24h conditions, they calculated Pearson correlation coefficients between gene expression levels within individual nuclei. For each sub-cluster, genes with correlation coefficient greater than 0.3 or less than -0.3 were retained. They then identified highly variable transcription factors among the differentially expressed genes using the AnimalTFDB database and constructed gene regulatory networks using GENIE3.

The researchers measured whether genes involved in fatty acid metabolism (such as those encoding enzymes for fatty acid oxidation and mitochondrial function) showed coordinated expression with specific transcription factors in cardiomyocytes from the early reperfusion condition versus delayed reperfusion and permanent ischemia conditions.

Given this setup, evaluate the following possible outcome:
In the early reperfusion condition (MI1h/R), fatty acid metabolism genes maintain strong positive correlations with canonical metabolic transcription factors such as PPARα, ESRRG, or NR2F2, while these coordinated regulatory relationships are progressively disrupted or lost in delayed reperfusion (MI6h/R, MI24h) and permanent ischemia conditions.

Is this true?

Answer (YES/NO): YES